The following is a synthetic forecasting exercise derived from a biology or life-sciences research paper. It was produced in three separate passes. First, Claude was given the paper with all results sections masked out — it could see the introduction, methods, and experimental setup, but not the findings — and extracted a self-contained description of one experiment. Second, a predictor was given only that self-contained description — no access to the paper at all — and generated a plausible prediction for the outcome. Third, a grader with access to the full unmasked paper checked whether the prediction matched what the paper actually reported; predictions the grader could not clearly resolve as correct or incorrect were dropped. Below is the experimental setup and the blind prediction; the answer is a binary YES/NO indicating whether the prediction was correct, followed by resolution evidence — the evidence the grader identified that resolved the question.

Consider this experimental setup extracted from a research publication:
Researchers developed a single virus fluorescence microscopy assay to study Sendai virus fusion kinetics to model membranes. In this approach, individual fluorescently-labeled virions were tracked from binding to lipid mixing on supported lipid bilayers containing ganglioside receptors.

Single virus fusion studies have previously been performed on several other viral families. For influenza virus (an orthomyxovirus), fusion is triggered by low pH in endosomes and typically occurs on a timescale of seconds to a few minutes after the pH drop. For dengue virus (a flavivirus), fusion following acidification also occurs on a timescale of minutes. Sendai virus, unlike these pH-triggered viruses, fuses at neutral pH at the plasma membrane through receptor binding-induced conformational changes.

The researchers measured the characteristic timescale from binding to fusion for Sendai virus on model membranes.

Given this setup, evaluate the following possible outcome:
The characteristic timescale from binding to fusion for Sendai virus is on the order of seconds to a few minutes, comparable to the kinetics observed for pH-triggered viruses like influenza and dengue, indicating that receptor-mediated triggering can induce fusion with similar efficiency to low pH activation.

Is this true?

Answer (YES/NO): NO